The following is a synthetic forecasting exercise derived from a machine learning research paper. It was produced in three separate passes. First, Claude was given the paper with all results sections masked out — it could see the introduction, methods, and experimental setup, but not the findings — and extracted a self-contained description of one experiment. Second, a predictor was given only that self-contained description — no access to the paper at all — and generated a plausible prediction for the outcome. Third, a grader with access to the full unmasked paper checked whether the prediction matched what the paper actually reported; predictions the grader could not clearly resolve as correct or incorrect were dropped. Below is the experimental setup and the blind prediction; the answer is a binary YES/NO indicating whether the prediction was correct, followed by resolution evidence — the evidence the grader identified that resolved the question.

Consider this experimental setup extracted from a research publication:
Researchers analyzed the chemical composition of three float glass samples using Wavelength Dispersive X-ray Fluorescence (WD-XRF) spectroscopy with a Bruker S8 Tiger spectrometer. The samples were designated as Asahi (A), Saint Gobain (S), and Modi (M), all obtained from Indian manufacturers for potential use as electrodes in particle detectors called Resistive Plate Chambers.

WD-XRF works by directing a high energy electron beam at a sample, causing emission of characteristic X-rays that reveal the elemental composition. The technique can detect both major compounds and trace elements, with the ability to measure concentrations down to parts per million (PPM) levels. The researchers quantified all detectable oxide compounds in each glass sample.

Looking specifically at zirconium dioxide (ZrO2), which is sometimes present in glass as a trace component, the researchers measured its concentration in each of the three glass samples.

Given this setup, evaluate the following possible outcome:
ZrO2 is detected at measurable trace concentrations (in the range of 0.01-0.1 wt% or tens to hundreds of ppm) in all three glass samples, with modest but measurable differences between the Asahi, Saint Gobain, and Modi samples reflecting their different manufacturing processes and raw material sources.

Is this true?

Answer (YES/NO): YES